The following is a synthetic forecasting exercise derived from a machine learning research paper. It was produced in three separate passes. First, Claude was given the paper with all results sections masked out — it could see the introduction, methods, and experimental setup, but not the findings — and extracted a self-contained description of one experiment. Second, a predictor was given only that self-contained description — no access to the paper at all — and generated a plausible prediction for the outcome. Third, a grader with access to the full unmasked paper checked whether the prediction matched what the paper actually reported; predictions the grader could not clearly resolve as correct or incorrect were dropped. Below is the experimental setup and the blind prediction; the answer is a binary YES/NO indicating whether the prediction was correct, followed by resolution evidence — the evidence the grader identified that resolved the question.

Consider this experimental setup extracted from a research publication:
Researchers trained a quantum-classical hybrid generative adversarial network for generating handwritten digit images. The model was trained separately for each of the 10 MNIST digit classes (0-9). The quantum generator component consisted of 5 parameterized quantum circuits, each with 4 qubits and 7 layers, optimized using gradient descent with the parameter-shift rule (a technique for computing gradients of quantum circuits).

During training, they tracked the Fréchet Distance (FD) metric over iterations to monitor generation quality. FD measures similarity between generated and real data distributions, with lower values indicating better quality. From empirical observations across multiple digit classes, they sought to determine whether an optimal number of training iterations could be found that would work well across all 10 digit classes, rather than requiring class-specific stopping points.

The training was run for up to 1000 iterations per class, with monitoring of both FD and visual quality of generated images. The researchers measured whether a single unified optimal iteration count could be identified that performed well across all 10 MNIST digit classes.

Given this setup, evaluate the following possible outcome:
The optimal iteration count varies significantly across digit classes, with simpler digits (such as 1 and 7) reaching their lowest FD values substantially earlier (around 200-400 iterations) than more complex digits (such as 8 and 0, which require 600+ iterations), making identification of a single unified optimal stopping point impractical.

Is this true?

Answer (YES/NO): NO